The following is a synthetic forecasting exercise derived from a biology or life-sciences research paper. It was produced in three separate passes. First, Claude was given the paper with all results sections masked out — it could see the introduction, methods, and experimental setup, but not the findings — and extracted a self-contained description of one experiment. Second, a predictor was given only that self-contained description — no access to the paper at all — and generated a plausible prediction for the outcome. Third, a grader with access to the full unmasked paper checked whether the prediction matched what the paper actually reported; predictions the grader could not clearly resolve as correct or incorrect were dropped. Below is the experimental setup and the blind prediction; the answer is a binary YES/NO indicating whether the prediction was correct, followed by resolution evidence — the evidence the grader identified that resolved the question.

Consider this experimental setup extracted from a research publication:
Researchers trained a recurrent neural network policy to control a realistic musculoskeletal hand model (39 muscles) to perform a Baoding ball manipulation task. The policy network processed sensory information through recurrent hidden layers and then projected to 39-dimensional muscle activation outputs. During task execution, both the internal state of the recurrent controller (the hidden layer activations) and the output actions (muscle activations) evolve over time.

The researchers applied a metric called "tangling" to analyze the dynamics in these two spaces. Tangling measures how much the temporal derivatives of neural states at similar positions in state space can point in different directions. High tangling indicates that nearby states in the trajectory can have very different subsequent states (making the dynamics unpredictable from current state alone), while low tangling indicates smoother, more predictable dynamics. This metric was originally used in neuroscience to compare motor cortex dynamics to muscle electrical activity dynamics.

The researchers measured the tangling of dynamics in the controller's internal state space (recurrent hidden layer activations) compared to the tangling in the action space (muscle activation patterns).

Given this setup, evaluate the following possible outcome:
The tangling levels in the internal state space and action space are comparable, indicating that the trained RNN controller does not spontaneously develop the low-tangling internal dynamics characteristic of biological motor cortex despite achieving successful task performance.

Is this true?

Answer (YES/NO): NO